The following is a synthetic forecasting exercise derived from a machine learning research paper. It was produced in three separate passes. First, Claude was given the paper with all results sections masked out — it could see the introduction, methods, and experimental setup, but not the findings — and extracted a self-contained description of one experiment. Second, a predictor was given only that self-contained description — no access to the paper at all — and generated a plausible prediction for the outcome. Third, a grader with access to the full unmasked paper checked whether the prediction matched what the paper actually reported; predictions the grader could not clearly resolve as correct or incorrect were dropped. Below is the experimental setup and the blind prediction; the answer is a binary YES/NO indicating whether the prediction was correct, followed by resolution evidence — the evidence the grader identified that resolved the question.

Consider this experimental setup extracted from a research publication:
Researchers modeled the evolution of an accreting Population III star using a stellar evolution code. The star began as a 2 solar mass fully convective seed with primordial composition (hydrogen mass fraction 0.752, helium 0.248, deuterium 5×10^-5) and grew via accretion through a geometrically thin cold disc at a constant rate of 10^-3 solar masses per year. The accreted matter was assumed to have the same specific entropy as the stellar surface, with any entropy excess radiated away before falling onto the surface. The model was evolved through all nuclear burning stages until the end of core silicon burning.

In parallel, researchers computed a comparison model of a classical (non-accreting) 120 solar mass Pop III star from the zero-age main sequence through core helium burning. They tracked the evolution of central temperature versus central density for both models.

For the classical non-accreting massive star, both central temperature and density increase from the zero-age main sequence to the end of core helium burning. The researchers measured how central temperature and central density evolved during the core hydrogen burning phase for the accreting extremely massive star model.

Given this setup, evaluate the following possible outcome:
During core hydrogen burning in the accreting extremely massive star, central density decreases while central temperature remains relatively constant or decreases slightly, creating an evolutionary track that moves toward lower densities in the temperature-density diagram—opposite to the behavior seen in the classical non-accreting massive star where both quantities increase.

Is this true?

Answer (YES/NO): NO